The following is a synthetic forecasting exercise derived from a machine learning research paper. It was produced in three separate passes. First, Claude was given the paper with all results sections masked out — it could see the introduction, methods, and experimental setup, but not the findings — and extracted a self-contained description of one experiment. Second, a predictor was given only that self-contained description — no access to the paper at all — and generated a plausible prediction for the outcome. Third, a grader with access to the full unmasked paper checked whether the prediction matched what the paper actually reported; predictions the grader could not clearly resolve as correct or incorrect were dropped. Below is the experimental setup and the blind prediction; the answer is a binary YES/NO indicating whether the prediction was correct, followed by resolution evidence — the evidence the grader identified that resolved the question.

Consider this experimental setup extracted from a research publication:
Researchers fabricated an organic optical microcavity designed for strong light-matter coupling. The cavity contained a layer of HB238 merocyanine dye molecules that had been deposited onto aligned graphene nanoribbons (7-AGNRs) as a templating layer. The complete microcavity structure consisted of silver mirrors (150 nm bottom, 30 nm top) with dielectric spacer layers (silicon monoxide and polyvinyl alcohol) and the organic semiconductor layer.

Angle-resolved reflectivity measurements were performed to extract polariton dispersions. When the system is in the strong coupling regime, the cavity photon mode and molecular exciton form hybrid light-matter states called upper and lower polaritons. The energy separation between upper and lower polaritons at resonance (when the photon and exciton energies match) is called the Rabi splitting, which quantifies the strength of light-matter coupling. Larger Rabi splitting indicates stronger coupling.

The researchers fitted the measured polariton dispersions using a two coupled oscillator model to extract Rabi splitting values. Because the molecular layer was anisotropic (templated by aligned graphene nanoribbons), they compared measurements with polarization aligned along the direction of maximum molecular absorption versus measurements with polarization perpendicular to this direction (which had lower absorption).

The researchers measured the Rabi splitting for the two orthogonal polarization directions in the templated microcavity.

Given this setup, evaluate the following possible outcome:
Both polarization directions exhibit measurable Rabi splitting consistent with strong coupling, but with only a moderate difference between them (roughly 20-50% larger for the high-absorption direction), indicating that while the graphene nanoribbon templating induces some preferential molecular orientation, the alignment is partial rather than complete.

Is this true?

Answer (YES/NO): NO